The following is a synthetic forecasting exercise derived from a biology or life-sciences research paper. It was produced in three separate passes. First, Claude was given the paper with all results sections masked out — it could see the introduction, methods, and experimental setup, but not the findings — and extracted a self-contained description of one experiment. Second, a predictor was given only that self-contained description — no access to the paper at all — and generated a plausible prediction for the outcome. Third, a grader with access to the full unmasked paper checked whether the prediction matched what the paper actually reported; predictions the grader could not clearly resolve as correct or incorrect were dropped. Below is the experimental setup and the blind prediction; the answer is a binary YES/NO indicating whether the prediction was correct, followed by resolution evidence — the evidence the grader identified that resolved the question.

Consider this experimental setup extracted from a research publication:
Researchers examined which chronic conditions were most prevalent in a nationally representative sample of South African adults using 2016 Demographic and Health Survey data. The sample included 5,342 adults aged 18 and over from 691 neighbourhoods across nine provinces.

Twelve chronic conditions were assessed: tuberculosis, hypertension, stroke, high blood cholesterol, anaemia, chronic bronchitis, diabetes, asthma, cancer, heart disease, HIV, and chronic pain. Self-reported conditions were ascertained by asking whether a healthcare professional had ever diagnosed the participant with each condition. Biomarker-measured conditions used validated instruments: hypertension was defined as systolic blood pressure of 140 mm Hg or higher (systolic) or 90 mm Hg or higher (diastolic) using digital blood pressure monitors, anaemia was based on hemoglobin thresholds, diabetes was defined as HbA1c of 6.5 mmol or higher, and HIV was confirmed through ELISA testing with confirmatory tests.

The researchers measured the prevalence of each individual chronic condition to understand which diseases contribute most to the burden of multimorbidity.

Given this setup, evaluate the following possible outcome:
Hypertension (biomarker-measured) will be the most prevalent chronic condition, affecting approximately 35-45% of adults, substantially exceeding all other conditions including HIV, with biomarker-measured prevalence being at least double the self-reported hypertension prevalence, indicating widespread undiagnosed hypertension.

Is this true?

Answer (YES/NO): NO